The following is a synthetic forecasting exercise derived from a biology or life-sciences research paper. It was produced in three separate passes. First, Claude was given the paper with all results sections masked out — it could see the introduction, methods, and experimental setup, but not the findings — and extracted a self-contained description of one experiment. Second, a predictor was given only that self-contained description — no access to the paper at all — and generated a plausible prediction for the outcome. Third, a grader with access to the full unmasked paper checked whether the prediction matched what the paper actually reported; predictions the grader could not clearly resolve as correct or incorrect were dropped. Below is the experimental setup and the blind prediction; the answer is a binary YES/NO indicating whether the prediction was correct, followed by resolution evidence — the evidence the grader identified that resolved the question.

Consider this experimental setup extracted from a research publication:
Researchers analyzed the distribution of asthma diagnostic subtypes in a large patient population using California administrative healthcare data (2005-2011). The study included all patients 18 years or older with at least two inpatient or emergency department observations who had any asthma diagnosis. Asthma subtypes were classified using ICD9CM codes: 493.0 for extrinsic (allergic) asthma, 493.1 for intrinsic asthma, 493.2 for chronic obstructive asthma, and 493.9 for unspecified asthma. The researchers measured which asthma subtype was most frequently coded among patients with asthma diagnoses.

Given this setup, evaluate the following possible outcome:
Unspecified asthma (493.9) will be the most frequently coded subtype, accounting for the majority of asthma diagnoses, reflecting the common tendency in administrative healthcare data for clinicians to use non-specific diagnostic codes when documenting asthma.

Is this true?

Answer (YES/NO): YES